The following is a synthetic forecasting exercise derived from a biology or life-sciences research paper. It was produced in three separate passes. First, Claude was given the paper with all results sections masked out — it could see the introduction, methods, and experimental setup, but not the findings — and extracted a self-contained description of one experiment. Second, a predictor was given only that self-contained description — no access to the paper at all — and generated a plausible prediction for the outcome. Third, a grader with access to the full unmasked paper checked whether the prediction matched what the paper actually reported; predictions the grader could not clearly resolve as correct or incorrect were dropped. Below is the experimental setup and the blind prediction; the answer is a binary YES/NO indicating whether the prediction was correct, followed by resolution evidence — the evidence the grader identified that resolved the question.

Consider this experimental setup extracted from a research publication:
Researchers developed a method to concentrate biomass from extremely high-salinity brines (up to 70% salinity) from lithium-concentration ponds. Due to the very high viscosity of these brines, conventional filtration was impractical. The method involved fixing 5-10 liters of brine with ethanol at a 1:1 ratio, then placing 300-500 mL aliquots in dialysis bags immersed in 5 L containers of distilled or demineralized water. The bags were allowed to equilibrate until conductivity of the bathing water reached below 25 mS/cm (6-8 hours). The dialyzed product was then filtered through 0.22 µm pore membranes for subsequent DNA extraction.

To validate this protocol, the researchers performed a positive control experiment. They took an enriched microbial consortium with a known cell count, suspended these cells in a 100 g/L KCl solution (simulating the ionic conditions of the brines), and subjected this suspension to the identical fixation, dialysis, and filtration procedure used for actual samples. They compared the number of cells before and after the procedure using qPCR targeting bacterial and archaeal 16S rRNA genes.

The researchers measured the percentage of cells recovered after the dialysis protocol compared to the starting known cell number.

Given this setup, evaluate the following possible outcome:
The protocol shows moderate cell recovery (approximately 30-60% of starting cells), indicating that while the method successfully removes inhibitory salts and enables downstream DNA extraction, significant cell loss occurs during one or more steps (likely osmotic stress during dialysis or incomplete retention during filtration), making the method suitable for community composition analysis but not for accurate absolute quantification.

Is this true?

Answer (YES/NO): NO